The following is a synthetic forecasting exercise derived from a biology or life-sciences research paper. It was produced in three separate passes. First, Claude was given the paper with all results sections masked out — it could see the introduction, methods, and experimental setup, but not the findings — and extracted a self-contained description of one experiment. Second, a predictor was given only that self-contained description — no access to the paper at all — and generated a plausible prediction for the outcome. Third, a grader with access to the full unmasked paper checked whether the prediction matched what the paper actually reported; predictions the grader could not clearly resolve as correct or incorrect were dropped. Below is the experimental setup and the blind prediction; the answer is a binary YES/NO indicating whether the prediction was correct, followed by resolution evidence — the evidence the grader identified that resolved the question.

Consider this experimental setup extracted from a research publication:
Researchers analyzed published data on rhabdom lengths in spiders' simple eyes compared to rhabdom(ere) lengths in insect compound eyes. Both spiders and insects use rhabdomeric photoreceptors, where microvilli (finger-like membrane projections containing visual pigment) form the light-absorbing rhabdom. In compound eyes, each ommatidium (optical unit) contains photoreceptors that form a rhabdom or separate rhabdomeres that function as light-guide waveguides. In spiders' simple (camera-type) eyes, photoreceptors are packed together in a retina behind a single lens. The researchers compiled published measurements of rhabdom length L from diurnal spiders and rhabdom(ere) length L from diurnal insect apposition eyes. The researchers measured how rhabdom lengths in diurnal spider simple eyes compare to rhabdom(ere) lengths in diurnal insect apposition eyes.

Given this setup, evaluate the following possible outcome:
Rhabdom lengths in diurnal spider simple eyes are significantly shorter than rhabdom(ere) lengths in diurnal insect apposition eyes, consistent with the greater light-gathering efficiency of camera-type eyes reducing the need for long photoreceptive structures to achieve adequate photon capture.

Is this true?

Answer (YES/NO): NO